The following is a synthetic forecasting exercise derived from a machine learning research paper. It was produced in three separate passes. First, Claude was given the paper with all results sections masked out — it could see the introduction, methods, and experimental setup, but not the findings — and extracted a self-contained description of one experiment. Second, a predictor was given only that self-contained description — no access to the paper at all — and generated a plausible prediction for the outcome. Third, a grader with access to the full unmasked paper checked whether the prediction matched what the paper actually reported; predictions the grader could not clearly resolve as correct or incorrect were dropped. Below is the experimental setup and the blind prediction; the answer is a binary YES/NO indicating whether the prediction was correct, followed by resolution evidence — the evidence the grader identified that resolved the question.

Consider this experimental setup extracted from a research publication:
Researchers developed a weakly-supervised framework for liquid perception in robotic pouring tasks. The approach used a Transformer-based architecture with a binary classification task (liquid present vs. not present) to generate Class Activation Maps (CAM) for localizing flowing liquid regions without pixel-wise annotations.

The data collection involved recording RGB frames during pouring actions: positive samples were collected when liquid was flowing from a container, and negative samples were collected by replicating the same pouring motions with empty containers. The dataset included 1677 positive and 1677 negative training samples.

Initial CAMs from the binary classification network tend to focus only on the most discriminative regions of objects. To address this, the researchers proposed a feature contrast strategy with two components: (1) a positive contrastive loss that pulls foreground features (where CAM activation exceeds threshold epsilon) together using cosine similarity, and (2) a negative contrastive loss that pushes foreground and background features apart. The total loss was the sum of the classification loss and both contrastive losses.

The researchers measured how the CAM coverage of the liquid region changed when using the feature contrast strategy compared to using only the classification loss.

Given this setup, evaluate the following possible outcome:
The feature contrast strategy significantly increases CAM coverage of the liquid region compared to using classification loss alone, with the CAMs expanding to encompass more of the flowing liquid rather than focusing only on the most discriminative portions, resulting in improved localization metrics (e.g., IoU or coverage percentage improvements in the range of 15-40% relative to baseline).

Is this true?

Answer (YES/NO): NO